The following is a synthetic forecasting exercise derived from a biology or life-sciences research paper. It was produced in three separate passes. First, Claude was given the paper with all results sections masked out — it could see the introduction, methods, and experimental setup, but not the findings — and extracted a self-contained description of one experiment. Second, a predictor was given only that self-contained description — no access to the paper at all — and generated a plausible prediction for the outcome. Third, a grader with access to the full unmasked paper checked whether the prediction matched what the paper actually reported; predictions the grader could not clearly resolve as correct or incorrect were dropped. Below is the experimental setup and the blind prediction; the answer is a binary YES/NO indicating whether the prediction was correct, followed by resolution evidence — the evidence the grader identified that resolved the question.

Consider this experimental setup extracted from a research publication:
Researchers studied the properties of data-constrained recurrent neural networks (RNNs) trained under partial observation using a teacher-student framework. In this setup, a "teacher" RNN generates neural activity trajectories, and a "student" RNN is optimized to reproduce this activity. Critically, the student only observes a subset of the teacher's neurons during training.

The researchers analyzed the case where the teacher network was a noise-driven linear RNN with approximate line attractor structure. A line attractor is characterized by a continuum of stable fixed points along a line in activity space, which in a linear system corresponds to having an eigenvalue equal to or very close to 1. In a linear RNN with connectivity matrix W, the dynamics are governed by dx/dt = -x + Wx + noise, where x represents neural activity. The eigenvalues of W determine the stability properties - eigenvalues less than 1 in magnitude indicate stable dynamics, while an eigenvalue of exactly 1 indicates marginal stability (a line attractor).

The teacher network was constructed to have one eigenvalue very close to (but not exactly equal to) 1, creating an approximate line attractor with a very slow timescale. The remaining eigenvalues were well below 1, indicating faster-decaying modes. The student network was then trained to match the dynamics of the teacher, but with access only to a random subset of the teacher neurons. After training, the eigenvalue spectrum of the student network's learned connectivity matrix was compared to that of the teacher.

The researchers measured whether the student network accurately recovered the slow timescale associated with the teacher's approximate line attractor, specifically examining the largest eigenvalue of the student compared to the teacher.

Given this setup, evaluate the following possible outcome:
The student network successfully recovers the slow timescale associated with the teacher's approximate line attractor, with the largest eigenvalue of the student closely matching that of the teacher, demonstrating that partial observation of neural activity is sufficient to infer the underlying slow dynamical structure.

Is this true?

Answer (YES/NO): YES